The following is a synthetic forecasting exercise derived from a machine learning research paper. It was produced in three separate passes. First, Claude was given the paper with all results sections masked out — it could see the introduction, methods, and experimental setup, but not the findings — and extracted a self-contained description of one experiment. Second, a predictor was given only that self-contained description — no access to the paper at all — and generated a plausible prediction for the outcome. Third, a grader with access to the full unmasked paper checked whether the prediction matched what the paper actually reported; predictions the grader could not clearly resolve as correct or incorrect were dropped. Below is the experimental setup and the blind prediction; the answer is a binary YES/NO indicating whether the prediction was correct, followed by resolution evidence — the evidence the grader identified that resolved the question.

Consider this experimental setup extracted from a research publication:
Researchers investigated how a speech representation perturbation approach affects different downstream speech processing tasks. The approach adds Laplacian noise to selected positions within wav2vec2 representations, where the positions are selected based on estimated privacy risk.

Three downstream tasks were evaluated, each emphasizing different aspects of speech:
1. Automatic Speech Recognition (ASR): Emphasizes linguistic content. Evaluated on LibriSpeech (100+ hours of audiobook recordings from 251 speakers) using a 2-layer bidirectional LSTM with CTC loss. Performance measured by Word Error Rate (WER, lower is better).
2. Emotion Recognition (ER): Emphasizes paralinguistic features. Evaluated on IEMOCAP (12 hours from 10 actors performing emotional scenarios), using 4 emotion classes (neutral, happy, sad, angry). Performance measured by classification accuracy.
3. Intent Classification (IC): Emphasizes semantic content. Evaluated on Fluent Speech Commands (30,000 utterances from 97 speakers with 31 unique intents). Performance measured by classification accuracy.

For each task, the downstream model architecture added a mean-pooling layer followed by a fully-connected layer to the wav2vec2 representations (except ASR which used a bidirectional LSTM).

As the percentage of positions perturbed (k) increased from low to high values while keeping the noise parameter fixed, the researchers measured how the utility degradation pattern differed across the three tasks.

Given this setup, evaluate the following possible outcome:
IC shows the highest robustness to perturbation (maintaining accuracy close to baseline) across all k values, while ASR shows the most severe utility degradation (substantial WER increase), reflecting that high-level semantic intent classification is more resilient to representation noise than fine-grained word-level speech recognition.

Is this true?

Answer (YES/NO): NO